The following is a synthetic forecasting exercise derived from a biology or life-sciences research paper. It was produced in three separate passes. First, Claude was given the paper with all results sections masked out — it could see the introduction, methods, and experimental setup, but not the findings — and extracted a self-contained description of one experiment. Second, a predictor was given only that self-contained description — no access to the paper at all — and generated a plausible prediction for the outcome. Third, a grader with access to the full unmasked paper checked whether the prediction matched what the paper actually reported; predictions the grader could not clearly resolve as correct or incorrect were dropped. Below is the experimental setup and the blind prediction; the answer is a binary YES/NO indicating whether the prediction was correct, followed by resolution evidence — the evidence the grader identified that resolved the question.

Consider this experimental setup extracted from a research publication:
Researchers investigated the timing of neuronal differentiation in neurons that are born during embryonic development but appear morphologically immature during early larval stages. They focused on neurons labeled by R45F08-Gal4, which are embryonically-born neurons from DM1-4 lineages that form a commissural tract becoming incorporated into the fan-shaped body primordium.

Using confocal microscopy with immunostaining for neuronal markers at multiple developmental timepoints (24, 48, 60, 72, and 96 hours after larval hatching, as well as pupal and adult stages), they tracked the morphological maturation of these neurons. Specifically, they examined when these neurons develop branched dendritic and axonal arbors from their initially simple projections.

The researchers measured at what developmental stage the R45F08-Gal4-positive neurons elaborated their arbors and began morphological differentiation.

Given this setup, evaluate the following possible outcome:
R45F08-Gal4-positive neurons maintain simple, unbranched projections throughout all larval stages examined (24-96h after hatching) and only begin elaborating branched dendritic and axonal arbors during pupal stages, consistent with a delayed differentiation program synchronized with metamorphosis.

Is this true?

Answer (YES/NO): NO